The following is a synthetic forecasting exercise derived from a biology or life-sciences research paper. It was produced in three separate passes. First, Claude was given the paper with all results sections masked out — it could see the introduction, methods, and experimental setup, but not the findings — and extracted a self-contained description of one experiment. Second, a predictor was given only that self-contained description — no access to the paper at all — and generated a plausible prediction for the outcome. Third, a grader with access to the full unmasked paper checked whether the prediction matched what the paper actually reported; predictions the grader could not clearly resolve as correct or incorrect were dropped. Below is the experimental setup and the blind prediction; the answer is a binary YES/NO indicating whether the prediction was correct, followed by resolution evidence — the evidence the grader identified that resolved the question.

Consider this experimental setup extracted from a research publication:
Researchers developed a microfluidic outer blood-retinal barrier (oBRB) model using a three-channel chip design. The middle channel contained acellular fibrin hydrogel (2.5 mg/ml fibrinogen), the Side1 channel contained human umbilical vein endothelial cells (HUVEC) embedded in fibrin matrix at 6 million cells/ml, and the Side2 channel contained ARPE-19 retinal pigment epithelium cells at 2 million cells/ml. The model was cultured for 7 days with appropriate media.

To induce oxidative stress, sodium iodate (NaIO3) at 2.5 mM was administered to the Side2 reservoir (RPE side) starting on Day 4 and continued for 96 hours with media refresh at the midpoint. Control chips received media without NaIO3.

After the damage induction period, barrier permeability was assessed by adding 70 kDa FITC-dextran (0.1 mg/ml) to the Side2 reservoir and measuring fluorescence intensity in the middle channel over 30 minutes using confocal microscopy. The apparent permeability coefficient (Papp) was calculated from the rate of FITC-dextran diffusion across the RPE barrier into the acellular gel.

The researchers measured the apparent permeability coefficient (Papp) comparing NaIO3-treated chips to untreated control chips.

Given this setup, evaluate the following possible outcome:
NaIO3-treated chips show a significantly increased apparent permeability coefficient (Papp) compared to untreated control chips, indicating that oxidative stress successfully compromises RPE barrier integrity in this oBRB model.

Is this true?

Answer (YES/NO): YES